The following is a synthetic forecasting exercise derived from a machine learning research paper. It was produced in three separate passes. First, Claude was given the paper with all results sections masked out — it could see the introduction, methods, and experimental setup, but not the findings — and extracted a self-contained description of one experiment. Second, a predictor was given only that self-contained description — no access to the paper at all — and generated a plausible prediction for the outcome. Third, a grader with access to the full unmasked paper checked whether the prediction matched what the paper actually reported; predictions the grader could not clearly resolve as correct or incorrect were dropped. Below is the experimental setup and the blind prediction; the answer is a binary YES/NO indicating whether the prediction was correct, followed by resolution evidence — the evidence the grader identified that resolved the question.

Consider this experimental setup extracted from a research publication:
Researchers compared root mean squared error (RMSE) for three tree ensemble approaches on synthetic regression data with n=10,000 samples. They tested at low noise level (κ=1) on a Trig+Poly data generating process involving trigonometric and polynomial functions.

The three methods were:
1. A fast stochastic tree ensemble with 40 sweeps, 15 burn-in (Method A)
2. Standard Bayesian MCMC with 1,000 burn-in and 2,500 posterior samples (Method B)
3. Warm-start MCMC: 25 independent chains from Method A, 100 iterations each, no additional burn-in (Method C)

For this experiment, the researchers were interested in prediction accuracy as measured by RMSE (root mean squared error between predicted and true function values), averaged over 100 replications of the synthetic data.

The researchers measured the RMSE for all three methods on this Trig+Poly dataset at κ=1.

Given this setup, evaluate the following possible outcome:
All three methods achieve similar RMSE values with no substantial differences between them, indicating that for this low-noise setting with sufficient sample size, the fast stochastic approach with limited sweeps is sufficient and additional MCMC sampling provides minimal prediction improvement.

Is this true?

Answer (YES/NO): NO